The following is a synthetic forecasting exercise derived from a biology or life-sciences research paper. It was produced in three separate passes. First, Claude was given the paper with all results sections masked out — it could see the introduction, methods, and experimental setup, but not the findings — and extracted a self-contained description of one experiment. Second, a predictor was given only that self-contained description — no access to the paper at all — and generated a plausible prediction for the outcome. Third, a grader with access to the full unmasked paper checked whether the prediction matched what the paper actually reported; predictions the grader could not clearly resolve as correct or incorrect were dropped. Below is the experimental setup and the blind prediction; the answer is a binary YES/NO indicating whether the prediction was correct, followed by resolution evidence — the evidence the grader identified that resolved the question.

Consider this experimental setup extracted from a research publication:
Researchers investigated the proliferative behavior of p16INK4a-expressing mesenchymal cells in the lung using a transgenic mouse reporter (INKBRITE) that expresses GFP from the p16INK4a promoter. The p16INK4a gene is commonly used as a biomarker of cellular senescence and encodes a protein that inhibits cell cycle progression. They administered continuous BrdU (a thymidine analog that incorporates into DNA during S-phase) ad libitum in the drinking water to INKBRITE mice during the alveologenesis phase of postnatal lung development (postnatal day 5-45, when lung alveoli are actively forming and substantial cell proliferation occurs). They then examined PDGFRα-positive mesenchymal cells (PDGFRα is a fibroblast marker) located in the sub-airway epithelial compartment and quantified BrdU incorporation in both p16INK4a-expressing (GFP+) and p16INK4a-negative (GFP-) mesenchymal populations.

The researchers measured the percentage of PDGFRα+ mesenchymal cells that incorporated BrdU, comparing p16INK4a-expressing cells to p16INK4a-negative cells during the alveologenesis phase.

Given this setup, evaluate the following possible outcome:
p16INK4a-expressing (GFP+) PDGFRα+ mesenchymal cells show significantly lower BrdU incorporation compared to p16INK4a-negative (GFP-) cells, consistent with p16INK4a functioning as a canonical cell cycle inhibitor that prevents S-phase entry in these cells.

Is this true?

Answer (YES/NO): YES